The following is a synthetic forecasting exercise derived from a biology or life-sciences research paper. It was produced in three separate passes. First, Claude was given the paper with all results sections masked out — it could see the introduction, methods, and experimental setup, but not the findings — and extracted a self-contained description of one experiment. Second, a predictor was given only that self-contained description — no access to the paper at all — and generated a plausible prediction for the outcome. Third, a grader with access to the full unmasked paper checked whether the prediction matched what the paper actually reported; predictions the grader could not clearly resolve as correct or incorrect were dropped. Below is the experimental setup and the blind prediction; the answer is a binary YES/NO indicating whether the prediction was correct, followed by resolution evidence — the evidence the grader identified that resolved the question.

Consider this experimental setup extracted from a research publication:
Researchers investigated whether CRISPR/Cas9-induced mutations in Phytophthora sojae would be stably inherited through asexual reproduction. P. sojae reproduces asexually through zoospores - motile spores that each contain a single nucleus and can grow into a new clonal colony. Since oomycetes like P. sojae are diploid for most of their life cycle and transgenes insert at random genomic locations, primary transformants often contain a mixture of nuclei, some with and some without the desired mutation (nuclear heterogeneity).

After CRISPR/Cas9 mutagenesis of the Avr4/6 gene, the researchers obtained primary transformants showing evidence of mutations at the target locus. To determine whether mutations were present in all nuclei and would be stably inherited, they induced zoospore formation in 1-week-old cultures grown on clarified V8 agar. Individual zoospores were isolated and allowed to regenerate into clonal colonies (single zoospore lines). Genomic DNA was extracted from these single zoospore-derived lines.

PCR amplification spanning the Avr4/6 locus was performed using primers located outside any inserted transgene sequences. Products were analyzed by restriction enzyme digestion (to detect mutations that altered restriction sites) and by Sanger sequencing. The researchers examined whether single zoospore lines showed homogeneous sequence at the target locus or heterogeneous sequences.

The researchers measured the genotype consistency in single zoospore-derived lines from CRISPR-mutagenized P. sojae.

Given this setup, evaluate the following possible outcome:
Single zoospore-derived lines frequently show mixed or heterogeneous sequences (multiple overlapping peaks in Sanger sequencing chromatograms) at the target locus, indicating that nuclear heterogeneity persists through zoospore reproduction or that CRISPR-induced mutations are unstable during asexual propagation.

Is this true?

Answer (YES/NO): NO